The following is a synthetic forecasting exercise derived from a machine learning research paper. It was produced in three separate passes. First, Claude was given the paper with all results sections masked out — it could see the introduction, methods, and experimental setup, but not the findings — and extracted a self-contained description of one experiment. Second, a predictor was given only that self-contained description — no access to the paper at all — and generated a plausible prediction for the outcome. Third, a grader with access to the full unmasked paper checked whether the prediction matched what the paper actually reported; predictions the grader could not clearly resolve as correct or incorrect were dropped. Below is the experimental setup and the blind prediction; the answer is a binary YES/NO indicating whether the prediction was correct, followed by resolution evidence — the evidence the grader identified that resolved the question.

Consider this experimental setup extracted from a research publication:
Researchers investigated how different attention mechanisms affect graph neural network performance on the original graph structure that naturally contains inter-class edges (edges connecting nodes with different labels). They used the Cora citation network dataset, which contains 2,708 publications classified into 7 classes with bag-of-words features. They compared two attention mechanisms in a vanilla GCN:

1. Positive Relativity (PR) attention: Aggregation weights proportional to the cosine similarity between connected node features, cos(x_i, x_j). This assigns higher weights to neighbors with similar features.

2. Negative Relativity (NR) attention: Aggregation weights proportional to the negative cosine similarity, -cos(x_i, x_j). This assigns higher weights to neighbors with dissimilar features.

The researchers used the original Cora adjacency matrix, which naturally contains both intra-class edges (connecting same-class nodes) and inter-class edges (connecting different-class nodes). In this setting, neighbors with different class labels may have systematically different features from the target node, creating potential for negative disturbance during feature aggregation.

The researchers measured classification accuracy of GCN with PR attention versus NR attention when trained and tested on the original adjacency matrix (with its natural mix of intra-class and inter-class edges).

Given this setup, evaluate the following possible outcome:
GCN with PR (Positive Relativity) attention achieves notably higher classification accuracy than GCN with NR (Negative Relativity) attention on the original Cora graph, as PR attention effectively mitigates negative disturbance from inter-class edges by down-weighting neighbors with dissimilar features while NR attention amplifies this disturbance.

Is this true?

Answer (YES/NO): YES